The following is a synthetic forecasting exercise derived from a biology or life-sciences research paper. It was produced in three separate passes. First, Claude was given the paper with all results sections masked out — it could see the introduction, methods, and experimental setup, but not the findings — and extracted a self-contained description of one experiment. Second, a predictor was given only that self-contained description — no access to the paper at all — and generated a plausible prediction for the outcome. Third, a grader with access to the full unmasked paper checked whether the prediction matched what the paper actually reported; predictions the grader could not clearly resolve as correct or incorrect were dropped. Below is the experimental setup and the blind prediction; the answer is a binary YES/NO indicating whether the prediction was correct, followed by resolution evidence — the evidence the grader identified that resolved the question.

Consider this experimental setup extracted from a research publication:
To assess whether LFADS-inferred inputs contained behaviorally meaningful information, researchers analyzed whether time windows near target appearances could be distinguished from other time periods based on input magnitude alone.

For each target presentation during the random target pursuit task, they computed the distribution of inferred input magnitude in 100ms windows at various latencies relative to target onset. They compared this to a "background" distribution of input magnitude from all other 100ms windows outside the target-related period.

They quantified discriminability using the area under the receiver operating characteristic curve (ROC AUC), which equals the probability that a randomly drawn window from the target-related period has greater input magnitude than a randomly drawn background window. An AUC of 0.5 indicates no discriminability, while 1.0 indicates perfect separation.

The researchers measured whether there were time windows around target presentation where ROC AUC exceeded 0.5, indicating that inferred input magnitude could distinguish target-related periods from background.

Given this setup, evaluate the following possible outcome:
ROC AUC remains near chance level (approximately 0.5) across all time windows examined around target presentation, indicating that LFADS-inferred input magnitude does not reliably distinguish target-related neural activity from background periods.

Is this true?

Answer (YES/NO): NO